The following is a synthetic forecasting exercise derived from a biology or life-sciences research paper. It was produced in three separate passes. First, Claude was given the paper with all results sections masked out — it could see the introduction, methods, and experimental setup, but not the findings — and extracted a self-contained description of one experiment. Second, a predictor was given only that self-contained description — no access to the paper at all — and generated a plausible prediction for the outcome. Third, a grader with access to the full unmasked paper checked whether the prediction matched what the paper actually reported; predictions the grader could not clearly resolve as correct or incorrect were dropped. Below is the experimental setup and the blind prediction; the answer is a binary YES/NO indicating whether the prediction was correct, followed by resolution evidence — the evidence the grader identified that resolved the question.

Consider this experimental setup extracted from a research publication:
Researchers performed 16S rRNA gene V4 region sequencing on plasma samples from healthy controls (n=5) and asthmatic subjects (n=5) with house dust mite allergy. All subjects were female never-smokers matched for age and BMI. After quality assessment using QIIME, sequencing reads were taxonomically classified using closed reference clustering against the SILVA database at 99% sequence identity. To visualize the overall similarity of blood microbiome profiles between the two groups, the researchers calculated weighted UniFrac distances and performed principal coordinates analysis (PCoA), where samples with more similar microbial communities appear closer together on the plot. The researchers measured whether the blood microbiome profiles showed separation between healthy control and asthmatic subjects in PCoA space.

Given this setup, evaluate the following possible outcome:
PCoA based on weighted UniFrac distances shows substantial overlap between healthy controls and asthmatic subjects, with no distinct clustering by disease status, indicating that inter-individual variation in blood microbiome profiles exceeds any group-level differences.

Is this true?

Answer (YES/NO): NO